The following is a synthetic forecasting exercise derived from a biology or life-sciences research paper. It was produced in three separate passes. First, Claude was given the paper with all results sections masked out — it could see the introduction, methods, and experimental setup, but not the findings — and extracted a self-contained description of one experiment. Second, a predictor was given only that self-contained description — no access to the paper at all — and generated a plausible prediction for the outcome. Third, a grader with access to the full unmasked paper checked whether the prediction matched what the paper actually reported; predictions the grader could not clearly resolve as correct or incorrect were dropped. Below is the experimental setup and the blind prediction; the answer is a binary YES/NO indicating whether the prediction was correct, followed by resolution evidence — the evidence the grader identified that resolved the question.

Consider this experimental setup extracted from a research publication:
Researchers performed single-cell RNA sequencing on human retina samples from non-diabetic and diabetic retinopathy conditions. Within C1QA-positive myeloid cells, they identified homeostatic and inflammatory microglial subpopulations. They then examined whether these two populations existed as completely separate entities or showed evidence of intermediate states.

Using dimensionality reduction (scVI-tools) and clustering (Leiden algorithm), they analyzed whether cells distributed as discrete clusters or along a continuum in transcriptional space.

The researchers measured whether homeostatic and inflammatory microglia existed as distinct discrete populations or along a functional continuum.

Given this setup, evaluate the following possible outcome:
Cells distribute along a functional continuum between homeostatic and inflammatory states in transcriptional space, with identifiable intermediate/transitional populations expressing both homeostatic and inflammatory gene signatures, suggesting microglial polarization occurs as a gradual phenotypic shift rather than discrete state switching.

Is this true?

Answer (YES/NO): NO